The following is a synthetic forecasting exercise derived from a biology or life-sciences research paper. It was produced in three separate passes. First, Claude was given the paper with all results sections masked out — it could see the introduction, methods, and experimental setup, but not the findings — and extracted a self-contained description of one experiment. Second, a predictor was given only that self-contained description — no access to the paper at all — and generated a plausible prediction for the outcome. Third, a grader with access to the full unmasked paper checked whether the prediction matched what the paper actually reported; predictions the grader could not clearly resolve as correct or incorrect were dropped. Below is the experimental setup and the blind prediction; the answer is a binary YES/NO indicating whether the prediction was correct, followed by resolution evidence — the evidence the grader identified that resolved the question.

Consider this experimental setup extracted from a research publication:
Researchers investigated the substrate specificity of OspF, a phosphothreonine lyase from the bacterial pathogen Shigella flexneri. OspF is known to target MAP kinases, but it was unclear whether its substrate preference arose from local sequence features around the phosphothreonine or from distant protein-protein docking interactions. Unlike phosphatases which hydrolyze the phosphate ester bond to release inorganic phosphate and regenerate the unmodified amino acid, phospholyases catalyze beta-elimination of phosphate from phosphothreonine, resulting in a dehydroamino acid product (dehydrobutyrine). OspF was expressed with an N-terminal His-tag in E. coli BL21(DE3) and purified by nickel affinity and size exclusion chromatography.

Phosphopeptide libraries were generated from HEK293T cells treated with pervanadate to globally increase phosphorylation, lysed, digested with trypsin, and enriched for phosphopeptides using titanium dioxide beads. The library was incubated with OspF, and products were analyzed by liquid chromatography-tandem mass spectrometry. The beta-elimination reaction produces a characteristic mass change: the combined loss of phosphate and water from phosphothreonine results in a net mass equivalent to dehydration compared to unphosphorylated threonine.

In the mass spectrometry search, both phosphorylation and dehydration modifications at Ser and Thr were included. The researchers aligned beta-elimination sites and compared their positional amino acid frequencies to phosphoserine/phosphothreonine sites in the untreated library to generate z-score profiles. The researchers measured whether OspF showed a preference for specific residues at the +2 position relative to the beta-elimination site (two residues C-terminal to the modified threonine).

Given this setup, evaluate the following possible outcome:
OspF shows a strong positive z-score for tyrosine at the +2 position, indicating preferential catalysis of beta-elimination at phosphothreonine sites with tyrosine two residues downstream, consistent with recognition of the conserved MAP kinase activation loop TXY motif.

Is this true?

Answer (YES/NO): YES